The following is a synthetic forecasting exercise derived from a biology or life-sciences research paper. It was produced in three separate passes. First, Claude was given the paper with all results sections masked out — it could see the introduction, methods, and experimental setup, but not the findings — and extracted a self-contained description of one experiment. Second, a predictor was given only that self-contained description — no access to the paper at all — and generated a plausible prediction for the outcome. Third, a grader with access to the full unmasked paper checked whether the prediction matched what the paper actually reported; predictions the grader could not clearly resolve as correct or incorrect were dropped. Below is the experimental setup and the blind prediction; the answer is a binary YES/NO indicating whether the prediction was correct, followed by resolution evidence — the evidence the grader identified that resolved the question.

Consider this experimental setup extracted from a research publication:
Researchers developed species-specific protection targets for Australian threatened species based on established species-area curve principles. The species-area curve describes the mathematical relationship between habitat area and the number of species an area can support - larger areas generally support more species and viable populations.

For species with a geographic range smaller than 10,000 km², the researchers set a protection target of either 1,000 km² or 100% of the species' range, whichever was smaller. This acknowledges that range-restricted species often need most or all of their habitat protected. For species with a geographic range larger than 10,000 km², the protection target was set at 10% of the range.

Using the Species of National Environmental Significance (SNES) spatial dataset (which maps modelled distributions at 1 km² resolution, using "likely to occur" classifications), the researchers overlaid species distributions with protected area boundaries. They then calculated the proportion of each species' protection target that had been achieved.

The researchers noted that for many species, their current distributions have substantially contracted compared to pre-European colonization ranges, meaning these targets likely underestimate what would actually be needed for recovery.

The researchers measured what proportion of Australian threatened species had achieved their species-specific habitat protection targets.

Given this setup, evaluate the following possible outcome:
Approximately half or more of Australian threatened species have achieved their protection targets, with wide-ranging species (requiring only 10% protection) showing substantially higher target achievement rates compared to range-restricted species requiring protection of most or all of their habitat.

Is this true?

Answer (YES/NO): NO